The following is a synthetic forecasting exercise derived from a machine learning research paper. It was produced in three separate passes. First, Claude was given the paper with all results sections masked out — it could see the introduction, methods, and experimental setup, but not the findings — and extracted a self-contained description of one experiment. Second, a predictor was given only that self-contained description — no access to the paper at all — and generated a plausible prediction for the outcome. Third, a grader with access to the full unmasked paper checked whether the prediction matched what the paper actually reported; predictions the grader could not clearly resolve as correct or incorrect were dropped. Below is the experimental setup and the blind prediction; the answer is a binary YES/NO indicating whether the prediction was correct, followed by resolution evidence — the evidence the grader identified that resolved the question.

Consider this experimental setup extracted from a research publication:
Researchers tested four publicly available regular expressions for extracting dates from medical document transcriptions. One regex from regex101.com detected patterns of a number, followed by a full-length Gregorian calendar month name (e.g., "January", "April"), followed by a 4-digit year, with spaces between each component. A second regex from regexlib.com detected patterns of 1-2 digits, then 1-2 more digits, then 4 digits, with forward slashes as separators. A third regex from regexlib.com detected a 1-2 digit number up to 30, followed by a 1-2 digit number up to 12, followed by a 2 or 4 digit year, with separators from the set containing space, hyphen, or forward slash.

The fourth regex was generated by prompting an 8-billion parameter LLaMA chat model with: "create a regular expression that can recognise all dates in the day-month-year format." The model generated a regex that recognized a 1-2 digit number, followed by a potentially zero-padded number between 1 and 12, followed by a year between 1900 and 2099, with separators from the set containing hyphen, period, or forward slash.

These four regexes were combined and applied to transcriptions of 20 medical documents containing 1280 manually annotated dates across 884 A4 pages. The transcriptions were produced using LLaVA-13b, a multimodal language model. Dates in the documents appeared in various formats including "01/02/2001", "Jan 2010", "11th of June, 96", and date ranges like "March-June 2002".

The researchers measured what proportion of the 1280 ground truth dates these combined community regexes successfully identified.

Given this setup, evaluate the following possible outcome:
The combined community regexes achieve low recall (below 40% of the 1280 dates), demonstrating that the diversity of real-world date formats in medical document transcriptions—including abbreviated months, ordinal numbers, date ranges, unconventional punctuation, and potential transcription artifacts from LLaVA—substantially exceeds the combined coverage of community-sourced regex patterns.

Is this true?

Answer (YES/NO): YES